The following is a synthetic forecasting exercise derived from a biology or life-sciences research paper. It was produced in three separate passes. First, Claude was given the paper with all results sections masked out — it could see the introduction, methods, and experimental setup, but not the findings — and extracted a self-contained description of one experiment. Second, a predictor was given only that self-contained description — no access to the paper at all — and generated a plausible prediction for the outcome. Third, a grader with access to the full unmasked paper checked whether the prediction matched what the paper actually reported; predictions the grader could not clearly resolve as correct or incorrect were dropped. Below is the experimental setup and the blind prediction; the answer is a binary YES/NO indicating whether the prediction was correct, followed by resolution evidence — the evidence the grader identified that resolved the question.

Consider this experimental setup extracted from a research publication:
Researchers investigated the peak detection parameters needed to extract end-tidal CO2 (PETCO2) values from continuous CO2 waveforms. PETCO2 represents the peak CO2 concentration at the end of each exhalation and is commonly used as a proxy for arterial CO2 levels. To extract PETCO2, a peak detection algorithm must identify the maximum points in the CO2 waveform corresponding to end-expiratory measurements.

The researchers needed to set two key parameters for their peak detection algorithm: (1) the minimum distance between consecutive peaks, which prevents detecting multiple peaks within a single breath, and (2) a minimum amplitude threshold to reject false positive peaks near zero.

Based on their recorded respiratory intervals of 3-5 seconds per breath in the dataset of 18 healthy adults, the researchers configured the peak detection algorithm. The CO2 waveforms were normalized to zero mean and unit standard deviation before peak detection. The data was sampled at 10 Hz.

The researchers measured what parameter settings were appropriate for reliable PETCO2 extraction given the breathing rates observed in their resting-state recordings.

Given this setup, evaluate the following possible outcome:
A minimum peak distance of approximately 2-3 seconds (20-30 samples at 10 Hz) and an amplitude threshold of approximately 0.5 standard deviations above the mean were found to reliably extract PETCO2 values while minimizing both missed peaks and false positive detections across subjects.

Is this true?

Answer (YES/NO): NO